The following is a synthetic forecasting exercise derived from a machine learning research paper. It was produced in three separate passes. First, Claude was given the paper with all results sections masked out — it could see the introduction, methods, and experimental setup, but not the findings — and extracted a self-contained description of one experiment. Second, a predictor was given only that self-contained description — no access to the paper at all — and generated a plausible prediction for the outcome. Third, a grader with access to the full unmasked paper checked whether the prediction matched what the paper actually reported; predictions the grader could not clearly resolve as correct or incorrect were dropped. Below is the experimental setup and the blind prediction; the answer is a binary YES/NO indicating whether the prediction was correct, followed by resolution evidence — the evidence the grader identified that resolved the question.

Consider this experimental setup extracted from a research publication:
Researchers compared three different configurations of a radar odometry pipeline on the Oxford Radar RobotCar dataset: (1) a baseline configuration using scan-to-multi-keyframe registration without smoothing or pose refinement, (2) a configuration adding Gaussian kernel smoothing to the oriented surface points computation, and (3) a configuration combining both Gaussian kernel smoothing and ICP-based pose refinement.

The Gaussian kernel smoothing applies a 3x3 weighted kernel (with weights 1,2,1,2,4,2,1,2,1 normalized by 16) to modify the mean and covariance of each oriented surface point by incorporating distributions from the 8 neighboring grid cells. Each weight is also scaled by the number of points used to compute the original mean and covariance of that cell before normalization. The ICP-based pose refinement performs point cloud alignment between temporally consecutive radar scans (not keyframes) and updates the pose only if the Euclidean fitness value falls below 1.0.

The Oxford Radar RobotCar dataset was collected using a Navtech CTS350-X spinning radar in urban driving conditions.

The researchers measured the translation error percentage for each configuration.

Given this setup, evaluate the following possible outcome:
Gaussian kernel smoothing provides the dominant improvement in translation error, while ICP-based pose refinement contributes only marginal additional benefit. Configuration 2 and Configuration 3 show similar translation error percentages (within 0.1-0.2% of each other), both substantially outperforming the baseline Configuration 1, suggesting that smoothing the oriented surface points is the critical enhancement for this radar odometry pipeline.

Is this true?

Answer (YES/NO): NO